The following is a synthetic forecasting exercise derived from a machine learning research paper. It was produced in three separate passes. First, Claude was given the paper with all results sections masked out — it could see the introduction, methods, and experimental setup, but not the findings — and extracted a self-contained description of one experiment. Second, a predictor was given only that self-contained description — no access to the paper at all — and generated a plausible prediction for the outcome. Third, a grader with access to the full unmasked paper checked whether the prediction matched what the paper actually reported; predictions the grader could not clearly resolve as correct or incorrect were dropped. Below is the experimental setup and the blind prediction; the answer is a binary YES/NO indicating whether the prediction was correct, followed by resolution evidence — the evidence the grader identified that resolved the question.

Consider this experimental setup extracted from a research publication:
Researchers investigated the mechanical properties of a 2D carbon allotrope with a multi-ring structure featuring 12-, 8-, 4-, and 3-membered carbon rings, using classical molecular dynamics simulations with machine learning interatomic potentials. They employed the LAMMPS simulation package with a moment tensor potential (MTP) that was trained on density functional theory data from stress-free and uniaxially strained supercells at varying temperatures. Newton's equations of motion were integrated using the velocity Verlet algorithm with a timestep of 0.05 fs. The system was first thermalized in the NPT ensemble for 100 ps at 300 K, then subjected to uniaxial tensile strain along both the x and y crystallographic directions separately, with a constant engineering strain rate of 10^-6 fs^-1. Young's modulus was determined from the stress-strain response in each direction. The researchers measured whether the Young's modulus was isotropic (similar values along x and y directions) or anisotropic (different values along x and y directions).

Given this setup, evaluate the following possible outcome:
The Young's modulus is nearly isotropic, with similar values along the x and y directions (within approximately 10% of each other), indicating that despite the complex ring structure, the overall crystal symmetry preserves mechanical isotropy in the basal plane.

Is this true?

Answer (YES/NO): NO